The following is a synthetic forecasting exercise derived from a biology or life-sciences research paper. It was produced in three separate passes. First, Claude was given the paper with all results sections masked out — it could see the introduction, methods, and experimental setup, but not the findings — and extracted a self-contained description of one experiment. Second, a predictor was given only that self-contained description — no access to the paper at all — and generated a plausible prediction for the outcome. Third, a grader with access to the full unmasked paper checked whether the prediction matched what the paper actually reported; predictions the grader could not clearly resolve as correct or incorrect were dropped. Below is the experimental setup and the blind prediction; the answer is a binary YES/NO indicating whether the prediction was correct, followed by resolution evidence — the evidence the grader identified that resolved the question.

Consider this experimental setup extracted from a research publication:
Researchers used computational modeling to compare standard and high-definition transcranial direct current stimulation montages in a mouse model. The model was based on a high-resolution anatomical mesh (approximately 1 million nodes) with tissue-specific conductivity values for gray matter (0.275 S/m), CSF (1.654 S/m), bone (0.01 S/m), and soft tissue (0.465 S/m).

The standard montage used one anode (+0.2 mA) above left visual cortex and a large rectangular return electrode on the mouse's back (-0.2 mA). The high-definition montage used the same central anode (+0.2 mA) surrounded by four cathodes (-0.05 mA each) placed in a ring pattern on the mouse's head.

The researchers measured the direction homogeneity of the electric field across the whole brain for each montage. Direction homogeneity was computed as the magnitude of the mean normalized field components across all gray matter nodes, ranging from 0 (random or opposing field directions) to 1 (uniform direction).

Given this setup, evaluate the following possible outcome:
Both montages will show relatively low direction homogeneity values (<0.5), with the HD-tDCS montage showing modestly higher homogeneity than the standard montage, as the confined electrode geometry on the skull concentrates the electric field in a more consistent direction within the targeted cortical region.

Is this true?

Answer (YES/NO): NO